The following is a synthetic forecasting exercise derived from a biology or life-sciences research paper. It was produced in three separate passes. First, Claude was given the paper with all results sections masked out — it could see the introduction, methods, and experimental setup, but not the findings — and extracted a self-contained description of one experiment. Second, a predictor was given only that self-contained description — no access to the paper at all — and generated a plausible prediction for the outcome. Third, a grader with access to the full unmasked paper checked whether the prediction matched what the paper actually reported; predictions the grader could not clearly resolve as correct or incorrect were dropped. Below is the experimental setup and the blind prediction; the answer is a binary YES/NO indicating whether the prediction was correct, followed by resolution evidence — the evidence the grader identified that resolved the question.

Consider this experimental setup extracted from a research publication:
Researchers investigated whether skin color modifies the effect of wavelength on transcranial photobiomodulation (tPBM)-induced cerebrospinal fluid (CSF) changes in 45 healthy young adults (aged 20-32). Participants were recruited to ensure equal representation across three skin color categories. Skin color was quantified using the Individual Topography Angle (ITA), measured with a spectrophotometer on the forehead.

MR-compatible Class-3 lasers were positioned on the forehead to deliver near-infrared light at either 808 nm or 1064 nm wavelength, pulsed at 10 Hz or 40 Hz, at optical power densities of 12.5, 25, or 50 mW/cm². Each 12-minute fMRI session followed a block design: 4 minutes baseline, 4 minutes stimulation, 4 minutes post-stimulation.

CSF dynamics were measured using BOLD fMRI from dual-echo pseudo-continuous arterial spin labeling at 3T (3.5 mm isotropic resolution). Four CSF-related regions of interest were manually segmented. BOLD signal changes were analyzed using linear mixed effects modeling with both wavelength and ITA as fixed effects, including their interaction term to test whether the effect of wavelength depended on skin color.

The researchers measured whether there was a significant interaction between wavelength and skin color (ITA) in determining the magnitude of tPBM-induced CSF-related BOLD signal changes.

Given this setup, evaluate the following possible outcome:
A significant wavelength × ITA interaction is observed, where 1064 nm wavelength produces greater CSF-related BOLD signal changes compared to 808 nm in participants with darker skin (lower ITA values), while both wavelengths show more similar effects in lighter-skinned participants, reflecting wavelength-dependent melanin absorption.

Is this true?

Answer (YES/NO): NO